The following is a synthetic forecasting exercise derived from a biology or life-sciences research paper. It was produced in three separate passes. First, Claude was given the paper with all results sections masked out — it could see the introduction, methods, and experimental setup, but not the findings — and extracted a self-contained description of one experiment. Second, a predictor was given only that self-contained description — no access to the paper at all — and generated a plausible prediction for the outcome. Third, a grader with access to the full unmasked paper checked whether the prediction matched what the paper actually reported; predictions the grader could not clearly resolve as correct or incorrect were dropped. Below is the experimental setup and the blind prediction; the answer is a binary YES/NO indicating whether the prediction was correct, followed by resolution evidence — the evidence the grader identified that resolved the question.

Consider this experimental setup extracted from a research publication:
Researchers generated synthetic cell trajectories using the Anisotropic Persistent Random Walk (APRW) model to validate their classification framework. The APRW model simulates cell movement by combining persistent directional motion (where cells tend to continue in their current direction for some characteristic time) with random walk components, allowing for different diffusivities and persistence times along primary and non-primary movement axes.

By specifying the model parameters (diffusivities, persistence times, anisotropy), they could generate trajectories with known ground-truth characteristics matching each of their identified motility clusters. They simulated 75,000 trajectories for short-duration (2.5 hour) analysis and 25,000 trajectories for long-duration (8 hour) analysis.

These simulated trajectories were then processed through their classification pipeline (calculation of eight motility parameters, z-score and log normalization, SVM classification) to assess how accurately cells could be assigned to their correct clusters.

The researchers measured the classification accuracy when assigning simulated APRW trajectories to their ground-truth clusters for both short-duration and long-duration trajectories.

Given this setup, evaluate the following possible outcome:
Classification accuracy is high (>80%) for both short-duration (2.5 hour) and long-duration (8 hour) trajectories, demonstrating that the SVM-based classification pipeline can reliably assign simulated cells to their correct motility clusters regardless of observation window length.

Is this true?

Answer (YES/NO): YES